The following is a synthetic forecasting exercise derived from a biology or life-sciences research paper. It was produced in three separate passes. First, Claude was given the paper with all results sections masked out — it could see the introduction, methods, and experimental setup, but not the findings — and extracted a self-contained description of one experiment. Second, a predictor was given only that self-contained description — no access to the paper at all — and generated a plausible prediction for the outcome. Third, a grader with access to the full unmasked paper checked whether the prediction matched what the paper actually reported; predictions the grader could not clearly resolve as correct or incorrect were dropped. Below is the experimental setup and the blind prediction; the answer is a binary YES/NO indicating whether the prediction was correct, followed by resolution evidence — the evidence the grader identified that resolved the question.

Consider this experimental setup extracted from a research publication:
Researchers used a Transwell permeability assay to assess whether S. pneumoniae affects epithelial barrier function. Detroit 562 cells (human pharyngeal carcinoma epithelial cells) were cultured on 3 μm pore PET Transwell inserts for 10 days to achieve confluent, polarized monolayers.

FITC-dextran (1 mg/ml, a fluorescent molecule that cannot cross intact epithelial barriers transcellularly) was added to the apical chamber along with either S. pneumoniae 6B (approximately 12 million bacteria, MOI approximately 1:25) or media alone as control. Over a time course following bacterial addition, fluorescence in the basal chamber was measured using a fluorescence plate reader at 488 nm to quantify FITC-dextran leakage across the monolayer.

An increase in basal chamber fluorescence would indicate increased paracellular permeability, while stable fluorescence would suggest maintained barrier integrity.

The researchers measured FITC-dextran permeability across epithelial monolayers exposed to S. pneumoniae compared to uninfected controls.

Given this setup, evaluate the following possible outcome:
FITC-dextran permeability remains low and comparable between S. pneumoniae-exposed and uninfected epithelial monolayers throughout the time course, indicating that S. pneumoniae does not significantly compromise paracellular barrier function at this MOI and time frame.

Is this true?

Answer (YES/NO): NO